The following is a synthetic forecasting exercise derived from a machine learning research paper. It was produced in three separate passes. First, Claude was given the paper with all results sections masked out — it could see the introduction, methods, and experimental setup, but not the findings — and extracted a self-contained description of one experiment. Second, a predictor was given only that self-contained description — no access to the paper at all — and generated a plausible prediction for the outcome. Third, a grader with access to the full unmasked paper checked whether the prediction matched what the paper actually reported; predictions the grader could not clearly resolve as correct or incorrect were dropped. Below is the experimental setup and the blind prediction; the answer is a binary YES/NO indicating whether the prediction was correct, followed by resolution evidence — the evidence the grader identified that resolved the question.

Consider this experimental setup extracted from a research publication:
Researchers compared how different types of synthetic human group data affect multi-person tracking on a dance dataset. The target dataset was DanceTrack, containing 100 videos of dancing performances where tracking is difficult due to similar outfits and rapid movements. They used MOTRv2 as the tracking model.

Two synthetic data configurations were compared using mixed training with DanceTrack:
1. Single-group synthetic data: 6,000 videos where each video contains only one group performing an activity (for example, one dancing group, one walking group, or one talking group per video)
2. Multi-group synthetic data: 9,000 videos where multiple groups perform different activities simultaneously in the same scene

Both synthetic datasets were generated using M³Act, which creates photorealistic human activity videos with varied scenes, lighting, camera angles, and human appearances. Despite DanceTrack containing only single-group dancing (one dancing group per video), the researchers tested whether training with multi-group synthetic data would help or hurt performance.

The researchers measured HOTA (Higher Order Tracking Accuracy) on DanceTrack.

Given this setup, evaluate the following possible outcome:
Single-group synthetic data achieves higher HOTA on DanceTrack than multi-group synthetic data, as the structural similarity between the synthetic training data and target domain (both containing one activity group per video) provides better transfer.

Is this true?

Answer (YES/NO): NO